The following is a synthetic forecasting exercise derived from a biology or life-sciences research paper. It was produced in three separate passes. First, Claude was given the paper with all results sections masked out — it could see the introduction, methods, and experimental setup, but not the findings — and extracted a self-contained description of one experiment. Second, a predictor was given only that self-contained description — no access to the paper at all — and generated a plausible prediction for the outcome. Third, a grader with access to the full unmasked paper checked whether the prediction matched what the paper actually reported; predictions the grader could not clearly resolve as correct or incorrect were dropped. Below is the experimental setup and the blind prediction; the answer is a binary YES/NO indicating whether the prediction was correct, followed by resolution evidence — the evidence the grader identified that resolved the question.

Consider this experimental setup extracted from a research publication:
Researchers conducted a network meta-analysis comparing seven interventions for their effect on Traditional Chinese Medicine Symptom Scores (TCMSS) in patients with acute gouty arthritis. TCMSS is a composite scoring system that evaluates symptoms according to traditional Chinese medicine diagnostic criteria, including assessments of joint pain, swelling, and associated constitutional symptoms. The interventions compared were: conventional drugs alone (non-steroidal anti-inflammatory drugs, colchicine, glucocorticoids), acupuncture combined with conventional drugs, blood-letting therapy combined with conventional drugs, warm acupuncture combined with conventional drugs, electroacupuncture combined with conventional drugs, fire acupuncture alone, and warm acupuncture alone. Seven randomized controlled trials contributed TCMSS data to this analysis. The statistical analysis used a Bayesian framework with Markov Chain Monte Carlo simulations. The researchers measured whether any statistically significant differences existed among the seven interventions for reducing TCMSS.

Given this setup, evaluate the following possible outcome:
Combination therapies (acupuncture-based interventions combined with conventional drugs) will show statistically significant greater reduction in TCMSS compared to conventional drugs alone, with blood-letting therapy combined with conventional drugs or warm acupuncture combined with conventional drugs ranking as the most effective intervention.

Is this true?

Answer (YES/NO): NO